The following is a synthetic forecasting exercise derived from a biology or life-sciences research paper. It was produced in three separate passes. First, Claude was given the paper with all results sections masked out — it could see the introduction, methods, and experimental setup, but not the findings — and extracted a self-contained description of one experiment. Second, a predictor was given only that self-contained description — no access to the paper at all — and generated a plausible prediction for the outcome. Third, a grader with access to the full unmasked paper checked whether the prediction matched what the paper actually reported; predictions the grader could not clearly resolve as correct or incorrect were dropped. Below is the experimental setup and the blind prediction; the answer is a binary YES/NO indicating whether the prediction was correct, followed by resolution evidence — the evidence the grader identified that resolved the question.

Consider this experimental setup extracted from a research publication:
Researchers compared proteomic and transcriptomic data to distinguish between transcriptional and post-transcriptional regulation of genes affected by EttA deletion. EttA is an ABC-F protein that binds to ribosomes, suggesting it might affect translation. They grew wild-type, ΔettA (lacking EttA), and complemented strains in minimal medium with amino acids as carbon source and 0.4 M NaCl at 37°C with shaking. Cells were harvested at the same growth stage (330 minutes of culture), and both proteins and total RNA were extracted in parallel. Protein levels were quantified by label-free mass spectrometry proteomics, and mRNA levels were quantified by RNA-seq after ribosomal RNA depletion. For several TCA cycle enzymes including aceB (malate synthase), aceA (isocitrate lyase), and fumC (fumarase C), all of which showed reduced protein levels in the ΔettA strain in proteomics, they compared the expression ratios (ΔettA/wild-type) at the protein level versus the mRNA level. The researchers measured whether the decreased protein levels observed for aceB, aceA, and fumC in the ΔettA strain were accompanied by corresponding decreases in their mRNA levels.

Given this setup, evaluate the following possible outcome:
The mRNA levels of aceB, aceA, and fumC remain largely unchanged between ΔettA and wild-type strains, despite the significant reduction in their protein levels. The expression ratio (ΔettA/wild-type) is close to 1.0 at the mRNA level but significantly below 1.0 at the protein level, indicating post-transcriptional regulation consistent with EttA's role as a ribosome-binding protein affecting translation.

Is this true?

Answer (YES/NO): YES